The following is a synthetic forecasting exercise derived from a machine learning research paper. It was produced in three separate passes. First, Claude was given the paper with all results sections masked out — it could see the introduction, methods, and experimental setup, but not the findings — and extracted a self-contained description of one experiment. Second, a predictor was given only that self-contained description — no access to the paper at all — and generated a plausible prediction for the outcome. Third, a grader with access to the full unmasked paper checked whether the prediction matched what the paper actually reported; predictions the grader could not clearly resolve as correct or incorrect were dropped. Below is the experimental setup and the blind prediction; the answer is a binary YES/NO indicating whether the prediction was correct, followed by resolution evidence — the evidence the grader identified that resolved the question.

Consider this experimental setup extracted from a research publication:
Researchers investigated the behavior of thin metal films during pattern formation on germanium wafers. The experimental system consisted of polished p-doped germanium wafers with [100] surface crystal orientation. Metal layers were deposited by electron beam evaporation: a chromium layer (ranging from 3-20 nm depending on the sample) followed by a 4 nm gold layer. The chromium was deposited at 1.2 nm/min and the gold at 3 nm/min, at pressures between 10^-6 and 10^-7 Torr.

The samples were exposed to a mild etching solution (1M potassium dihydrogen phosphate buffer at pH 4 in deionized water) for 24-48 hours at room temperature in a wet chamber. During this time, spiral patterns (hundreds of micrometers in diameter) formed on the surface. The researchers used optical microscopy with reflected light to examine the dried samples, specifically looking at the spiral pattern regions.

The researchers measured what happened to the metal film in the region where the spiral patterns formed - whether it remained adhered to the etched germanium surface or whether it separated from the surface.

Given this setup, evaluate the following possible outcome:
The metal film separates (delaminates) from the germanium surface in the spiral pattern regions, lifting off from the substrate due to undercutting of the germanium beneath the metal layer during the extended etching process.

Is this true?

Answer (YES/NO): YES